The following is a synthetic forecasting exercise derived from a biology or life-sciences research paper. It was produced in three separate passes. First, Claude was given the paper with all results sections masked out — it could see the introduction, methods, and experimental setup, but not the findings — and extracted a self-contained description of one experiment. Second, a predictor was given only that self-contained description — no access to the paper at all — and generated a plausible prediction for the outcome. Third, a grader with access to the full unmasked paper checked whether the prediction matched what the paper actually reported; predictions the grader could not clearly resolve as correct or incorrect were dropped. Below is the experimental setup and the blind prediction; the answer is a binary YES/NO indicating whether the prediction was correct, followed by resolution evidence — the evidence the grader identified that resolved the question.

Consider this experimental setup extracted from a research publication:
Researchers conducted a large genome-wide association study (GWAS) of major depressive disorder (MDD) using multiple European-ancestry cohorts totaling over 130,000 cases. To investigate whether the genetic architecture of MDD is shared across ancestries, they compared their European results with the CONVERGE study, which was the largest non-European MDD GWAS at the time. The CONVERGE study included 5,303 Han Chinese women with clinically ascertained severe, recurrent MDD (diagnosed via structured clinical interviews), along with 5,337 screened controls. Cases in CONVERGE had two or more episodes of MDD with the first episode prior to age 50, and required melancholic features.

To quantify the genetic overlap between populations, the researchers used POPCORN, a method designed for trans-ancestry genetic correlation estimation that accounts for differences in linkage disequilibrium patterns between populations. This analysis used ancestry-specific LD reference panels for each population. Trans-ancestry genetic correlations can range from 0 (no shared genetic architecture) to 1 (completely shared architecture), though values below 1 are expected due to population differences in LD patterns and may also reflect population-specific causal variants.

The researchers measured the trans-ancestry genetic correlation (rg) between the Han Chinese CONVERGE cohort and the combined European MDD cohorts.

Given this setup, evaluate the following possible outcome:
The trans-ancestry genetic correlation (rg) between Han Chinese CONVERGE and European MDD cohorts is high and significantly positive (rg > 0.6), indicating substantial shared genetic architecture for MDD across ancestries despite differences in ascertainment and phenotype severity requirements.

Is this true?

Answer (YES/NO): NO